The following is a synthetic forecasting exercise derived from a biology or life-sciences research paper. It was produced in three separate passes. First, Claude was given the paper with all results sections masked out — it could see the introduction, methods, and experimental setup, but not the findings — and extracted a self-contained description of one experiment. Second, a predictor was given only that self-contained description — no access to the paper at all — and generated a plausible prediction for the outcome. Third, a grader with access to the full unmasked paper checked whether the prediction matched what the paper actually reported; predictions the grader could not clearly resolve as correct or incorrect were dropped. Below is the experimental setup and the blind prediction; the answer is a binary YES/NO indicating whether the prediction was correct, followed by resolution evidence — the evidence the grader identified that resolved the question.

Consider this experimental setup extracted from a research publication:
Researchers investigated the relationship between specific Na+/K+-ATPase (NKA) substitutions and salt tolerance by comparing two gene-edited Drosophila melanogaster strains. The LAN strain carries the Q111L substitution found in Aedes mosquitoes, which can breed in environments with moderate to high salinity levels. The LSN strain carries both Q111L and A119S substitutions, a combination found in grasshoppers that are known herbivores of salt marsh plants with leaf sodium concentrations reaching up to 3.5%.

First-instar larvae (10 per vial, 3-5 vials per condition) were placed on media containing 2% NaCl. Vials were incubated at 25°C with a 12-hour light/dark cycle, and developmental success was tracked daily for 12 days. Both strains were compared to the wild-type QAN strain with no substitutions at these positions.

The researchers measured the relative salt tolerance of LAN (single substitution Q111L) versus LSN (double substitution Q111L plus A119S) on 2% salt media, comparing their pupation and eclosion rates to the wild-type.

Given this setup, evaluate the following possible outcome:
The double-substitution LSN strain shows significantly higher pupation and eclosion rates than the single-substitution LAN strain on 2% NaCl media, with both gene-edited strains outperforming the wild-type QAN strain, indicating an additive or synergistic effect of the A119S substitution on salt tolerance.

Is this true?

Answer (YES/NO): NO